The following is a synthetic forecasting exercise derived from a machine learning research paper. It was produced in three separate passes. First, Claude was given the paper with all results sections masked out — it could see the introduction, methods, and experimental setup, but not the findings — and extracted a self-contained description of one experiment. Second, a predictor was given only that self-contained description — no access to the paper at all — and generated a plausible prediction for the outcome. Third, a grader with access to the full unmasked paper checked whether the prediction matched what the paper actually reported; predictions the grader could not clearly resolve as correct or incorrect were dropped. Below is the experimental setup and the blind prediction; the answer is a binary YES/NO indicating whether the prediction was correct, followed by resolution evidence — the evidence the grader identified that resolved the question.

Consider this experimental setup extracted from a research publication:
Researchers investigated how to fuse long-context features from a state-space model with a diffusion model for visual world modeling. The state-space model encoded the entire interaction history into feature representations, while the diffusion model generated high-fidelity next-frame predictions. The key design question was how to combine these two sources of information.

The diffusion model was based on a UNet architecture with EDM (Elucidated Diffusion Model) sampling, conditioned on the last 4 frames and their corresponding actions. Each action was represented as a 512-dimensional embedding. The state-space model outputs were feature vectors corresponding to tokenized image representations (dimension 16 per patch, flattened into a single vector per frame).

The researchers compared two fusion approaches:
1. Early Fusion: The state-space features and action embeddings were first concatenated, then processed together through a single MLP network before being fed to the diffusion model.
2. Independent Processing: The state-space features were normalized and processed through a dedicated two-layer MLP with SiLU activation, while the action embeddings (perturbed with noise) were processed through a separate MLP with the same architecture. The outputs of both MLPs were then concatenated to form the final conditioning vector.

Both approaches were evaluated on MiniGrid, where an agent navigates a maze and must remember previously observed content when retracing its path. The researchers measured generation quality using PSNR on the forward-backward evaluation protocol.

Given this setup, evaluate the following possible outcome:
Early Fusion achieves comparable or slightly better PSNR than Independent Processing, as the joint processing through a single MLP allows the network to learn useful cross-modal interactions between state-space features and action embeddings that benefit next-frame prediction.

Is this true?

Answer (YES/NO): NO